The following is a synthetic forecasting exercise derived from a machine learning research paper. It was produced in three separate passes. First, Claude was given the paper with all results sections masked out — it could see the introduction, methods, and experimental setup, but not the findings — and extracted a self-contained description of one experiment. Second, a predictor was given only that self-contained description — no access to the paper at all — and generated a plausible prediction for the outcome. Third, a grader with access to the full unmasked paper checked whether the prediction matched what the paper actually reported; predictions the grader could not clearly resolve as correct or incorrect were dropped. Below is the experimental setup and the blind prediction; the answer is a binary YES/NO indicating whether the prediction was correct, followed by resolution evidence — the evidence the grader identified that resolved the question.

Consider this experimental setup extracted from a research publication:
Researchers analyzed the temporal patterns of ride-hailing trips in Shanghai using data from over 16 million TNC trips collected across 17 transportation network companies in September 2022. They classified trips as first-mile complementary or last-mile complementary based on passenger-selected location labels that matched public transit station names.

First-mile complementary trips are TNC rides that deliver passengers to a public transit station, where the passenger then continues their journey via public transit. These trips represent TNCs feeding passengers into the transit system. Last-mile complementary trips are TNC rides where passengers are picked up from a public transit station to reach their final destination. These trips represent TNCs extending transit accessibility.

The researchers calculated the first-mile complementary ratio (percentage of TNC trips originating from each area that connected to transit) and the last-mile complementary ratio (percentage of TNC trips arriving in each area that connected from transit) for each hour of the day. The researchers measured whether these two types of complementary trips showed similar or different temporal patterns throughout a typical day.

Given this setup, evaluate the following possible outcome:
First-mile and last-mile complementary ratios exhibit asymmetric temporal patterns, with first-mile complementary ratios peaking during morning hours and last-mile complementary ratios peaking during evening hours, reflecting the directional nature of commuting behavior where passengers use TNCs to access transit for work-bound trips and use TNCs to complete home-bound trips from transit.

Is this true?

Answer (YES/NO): NO